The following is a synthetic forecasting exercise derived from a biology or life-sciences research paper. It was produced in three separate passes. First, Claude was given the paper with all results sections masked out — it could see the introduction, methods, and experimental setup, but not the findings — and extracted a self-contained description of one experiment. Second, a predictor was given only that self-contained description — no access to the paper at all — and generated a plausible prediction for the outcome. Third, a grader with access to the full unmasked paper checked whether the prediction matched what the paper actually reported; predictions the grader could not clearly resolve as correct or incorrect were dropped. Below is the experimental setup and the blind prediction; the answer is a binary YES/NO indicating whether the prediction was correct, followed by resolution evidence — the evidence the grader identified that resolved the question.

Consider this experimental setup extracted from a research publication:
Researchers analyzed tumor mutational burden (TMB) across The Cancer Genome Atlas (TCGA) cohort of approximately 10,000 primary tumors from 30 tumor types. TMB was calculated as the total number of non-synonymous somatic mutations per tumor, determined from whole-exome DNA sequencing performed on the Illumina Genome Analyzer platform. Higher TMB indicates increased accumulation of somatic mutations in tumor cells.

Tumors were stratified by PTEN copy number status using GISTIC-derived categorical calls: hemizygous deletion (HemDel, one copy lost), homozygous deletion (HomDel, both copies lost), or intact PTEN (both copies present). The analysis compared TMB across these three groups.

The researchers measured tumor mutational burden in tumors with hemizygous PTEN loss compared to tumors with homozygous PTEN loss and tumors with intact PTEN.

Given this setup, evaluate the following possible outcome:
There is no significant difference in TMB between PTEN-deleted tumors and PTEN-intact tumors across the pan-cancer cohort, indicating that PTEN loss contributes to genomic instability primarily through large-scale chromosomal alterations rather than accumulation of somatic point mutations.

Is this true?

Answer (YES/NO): NO